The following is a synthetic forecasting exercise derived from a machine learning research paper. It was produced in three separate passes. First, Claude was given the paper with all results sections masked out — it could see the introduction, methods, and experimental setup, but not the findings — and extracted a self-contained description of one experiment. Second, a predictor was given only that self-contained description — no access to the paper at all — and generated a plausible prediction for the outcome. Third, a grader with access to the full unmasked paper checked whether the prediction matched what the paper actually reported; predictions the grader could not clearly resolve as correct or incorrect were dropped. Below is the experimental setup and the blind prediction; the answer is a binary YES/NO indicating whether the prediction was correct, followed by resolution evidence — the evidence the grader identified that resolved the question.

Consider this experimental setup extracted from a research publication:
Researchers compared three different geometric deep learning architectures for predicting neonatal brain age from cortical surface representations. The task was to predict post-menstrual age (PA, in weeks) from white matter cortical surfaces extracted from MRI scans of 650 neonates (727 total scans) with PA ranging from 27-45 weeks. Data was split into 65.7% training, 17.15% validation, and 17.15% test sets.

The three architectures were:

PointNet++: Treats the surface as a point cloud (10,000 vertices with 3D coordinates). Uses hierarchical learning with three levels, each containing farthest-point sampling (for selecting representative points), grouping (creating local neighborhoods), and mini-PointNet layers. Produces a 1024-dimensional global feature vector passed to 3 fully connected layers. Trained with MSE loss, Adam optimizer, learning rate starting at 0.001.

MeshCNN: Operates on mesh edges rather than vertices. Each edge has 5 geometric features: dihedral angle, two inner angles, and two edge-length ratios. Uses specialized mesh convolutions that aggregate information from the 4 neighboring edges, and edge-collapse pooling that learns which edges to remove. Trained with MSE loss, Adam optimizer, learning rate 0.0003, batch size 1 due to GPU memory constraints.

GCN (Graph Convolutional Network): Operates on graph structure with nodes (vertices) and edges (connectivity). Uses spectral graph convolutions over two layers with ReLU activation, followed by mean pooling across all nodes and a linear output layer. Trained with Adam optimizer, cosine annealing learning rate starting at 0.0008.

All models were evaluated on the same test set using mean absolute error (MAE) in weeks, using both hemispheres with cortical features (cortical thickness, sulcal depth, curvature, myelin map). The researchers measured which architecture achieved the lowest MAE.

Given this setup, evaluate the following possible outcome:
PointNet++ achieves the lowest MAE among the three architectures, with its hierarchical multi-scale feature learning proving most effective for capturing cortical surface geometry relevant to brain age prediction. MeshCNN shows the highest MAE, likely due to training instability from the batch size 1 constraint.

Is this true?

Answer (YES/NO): YES